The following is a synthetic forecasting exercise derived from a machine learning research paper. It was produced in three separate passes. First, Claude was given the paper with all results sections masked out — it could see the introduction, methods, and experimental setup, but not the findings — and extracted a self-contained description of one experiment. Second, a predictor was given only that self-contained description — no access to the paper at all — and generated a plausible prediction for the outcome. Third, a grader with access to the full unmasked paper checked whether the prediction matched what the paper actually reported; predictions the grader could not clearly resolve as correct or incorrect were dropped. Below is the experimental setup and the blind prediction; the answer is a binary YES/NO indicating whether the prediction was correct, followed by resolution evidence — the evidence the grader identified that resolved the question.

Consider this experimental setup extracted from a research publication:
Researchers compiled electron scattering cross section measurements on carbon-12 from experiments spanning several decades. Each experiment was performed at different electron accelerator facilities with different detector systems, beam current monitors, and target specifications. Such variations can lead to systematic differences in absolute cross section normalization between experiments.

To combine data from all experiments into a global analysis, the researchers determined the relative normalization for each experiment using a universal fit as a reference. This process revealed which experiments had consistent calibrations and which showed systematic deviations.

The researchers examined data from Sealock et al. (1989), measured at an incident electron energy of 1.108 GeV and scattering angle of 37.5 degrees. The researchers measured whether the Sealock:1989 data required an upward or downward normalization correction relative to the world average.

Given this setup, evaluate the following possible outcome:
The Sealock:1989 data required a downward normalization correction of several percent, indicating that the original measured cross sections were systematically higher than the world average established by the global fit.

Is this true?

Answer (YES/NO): NO